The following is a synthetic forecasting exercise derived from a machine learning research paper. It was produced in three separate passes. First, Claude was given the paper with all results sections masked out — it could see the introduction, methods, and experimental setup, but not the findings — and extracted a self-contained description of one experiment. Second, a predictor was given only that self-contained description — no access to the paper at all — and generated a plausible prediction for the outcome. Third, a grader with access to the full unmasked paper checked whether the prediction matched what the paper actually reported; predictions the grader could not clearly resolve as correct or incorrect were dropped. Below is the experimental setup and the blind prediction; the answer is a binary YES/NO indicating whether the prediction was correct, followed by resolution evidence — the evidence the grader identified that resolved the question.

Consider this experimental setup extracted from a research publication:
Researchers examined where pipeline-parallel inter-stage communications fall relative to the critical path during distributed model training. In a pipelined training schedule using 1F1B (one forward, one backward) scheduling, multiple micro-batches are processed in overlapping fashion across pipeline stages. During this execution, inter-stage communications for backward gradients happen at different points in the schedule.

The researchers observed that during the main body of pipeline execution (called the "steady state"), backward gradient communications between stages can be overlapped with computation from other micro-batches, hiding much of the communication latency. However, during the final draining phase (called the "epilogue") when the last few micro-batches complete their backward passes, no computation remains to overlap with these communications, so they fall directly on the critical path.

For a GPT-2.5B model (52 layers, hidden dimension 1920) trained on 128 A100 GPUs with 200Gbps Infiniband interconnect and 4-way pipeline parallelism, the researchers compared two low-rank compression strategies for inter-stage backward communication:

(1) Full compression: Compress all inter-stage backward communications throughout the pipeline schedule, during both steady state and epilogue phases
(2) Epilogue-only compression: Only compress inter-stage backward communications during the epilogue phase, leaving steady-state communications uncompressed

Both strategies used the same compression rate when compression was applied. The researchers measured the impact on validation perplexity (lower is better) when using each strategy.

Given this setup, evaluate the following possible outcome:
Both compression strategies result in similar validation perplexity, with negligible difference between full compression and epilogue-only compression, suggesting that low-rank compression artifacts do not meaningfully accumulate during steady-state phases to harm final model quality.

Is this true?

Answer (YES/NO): NO